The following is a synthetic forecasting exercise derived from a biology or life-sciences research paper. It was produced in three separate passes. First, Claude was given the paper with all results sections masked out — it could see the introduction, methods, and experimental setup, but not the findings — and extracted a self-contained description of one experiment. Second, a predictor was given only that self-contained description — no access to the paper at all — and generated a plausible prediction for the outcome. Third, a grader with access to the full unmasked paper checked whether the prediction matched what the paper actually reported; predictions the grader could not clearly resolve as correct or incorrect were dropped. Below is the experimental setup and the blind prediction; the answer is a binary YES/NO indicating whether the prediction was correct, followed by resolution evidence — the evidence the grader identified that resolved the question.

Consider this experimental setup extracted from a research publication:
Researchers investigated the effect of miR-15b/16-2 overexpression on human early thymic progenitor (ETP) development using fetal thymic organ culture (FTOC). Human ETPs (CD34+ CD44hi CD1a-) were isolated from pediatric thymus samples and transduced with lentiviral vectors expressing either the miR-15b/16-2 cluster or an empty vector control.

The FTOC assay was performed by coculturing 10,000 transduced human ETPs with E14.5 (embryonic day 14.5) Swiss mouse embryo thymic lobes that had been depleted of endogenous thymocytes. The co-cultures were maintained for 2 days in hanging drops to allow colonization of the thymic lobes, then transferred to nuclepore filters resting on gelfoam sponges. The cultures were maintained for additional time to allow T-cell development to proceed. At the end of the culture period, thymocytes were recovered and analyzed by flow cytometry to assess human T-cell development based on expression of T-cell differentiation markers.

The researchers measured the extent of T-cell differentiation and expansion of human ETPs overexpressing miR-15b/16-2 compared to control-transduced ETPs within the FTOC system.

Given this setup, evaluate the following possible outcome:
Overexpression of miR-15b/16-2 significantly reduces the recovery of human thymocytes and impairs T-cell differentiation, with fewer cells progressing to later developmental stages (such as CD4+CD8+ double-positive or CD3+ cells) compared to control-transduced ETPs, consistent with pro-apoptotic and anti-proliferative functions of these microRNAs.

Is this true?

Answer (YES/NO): NO